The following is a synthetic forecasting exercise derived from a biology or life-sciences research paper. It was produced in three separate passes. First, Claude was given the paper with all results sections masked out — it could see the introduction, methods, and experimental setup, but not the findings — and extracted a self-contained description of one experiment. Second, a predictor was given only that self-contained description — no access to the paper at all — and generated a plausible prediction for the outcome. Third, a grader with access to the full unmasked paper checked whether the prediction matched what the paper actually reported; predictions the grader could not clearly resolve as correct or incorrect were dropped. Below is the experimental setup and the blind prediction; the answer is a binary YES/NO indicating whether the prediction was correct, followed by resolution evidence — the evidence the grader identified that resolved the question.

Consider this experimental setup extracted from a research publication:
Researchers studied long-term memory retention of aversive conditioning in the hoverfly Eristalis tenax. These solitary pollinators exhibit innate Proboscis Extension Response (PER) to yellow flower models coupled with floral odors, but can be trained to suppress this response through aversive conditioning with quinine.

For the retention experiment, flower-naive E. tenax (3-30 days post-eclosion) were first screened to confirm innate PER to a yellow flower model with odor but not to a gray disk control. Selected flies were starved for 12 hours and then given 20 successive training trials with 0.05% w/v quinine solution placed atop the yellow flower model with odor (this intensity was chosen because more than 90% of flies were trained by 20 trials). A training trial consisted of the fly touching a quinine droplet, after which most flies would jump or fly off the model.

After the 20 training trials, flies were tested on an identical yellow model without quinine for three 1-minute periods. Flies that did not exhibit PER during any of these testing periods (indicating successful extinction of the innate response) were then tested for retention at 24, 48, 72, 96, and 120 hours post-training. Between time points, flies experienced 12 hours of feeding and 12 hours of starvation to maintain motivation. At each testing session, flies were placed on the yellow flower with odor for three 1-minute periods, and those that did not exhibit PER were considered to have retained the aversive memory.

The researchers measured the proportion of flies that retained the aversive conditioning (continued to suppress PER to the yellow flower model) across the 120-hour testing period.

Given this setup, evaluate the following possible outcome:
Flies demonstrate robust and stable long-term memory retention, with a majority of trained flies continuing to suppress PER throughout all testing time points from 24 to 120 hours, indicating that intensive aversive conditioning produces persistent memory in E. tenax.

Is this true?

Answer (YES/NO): NO